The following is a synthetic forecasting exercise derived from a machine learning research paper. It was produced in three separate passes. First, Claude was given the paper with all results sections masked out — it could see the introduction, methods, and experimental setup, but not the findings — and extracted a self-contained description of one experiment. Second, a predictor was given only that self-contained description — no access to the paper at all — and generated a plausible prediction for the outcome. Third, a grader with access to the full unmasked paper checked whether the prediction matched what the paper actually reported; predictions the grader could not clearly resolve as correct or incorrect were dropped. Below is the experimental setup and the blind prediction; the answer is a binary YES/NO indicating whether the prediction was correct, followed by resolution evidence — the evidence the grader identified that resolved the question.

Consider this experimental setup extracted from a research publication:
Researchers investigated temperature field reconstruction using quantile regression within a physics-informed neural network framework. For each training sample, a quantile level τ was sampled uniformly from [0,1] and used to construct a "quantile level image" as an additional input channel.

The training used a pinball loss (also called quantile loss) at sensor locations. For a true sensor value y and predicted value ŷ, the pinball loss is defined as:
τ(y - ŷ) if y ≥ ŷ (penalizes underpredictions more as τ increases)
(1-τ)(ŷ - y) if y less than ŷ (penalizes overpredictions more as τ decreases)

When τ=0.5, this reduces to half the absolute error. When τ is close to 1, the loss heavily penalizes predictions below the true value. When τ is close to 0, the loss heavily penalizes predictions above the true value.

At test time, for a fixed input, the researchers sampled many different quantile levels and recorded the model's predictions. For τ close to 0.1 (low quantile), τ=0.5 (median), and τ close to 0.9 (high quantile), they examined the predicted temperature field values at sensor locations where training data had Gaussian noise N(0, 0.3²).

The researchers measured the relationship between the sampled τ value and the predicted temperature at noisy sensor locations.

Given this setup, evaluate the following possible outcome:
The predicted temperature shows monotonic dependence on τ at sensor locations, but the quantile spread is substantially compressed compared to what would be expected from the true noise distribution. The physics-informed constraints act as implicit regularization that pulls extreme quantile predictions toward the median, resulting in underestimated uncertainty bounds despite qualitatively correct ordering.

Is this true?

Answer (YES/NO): NO